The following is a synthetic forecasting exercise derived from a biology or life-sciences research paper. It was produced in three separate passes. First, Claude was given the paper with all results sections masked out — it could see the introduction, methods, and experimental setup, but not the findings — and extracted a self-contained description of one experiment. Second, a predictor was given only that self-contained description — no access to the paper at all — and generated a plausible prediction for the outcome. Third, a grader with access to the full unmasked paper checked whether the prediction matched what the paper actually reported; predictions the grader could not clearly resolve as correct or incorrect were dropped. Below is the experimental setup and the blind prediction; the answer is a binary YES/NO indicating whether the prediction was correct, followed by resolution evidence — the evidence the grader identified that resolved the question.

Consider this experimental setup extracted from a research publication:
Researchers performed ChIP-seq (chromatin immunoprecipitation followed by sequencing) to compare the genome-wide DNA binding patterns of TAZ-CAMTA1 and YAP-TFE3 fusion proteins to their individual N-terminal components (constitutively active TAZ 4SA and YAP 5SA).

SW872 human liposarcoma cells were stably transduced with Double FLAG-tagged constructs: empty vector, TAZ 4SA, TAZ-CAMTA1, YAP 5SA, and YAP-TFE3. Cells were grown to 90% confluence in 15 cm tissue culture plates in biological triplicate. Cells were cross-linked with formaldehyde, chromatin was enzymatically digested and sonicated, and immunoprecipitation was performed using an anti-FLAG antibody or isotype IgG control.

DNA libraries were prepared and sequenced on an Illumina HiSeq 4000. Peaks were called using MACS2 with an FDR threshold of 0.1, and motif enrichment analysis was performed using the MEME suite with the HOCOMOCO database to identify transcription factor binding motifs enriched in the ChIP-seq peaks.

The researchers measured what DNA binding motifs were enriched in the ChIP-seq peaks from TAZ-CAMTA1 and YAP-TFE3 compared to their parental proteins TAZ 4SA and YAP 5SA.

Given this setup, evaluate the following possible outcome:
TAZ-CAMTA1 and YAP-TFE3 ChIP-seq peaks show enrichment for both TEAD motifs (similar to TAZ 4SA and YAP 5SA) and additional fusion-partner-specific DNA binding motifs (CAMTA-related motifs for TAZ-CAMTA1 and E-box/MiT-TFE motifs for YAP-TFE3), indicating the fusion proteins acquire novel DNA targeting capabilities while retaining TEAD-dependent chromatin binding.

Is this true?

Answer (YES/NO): NO